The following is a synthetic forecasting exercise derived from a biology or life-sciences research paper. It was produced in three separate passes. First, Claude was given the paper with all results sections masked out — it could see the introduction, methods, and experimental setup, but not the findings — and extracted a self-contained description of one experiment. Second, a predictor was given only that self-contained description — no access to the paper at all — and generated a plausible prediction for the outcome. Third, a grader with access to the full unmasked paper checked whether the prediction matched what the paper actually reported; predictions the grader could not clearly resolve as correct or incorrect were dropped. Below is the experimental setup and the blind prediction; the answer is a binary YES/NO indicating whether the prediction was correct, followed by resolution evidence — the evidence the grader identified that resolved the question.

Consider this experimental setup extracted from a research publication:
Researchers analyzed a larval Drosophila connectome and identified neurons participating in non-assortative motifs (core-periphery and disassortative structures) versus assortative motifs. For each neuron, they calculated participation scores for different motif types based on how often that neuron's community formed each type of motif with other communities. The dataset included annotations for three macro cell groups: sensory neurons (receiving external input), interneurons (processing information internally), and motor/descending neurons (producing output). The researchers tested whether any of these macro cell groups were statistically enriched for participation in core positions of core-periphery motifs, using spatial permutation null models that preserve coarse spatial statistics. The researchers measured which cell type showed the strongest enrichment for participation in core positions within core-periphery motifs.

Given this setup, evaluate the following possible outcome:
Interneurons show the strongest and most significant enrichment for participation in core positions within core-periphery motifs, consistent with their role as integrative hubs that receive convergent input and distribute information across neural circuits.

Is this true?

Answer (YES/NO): YES